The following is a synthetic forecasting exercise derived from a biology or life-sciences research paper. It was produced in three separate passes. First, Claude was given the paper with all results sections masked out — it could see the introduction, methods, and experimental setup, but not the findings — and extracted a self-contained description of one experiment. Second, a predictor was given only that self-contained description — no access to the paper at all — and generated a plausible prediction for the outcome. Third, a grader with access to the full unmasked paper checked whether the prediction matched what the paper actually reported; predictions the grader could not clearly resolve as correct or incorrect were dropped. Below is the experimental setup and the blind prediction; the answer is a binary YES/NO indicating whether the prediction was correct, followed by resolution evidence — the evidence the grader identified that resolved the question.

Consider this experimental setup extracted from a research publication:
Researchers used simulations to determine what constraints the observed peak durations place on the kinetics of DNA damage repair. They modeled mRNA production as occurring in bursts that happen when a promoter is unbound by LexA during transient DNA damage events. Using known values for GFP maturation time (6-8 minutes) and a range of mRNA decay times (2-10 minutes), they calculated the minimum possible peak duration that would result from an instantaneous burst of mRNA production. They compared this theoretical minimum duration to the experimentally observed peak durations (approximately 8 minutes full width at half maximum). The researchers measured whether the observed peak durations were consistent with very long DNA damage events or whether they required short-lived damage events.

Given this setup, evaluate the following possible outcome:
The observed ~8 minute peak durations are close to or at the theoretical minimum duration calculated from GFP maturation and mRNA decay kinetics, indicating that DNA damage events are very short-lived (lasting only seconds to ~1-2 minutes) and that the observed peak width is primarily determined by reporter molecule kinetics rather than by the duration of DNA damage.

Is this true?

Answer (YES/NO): YES